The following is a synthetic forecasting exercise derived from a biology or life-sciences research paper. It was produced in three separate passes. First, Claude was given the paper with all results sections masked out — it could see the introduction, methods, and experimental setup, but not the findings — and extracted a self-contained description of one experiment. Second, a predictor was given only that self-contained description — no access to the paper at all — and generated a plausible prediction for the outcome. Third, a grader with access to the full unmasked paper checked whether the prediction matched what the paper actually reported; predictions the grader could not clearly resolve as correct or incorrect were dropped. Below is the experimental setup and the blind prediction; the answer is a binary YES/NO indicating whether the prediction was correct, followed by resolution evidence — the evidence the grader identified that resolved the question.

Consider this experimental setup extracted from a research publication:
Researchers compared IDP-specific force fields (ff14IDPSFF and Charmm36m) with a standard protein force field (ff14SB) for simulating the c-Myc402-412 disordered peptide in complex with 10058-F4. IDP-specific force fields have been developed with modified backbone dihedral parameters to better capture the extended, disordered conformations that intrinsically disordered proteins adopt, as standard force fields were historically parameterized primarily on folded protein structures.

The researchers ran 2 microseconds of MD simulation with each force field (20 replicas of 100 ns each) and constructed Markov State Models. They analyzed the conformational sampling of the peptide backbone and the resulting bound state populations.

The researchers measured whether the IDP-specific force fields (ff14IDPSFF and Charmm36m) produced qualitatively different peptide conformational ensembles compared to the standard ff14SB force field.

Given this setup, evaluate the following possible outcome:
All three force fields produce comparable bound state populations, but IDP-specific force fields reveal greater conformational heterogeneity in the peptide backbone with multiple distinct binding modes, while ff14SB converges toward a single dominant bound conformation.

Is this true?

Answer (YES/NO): NO